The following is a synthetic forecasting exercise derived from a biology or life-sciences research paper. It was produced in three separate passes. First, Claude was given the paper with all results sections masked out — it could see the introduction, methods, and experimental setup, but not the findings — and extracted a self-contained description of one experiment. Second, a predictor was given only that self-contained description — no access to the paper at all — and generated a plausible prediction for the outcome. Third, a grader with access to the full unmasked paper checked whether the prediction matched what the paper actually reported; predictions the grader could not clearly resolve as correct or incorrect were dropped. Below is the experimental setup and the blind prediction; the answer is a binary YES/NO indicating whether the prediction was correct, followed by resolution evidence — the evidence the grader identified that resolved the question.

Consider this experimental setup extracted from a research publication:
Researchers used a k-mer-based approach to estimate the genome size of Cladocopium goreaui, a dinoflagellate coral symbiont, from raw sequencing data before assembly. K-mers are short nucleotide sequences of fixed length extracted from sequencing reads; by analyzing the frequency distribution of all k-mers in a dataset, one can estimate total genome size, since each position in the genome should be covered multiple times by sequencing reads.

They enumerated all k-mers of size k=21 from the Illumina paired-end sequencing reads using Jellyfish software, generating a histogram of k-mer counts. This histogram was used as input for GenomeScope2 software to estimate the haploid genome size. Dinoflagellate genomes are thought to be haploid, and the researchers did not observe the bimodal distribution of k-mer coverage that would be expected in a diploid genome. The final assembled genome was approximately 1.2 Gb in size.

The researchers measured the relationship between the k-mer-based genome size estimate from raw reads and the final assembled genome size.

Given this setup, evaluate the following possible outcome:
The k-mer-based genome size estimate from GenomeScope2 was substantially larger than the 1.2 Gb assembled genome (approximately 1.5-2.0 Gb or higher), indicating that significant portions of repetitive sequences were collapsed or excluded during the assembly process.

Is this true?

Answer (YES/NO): NO